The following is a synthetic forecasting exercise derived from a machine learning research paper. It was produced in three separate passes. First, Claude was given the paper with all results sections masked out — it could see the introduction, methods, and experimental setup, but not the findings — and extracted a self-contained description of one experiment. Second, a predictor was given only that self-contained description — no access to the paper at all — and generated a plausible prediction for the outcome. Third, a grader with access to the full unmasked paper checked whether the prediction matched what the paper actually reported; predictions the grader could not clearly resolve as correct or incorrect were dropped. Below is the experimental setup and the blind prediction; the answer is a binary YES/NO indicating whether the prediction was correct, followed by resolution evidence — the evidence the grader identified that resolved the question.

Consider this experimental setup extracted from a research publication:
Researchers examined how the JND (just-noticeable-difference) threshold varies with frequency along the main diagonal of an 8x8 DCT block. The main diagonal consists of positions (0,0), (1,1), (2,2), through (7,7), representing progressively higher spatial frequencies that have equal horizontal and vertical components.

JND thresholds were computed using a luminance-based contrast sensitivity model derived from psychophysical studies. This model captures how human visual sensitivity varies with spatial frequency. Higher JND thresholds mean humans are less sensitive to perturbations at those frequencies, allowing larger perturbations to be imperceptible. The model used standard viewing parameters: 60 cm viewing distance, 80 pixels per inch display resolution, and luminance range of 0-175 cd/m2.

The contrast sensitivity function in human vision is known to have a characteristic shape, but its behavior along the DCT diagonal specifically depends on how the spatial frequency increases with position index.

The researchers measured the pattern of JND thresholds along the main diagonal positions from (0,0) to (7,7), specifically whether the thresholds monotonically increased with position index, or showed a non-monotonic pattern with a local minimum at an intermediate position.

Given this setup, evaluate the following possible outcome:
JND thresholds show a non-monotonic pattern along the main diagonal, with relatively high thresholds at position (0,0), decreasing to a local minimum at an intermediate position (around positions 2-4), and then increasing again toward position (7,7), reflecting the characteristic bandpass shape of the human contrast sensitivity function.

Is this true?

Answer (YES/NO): YES